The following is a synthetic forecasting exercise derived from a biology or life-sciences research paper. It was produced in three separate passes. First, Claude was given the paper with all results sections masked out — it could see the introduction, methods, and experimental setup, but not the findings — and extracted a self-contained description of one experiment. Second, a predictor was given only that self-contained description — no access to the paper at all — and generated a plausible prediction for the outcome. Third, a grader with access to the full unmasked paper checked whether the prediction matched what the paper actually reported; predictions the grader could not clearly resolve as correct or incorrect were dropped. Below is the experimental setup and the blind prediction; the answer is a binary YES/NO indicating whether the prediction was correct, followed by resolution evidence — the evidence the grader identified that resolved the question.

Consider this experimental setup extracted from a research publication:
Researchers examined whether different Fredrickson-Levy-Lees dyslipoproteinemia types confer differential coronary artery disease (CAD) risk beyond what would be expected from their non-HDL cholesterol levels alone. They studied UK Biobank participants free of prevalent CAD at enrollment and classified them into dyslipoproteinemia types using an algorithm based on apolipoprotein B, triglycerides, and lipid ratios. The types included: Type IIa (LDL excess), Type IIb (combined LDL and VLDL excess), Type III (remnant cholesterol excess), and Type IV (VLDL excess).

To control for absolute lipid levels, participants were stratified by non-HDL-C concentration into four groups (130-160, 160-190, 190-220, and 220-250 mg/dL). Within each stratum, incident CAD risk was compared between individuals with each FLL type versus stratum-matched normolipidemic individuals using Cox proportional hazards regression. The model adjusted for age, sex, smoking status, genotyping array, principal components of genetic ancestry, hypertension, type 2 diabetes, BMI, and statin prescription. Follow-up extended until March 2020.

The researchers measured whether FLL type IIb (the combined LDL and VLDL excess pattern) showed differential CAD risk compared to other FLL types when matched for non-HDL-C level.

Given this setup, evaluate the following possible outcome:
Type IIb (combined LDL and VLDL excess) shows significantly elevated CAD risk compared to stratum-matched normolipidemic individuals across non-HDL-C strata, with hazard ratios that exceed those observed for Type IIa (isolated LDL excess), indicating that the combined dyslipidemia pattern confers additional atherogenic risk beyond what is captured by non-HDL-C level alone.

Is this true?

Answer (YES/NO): YES